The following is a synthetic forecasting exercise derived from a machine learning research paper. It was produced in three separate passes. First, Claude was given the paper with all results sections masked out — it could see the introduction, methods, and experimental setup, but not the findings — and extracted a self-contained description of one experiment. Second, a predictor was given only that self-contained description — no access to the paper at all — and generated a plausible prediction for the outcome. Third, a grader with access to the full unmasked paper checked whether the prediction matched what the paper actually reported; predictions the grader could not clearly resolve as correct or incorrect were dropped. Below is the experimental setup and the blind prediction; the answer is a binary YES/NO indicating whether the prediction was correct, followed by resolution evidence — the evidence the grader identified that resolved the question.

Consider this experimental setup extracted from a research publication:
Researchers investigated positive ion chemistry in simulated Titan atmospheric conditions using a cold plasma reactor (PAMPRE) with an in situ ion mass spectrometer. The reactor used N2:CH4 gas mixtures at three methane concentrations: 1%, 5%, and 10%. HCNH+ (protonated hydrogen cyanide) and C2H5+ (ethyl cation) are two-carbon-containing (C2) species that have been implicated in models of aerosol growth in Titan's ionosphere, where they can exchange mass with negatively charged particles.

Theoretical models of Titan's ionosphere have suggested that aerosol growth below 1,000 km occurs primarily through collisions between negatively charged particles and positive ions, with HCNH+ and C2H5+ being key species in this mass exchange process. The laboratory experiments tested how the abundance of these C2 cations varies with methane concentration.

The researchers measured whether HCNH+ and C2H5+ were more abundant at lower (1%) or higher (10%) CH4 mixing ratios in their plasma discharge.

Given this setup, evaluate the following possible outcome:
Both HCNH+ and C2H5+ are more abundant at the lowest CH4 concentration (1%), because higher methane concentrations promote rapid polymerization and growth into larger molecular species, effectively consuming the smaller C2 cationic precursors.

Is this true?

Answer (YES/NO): NO